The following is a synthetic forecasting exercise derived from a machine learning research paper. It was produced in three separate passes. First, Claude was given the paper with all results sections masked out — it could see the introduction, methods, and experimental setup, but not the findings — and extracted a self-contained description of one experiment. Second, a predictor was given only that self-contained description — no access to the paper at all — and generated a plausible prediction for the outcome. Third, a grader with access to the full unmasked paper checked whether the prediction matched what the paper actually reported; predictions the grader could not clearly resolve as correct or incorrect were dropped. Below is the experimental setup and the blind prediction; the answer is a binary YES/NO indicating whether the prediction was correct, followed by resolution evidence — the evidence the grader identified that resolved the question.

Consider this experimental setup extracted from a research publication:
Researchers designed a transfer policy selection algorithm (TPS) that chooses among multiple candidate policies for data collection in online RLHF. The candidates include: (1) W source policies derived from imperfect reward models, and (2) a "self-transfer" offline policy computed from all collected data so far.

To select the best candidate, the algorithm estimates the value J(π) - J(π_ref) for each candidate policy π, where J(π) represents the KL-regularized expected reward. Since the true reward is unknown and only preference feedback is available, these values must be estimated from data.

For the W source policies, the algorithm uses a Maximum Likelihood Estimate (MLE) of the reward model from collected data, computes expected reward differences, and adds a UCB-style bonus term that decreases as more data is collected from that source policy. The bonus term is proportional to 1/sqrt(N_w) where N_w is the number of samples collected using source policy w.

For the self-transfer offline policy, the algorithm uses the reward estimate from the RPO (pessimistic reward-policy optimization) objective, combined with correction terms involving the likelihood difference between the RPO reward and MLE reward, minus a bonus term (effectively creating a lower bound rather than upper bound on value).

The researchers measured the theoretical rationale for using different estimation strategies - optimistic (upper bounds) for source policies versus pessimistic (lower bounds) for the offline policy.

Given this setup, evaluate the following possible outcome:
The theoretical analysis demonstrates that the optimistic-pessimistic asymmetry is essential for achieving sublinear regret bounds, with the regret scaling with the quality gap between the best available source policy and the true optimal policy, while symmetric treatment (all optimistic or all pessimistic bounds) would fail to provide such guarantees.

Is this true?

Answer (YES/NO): NO